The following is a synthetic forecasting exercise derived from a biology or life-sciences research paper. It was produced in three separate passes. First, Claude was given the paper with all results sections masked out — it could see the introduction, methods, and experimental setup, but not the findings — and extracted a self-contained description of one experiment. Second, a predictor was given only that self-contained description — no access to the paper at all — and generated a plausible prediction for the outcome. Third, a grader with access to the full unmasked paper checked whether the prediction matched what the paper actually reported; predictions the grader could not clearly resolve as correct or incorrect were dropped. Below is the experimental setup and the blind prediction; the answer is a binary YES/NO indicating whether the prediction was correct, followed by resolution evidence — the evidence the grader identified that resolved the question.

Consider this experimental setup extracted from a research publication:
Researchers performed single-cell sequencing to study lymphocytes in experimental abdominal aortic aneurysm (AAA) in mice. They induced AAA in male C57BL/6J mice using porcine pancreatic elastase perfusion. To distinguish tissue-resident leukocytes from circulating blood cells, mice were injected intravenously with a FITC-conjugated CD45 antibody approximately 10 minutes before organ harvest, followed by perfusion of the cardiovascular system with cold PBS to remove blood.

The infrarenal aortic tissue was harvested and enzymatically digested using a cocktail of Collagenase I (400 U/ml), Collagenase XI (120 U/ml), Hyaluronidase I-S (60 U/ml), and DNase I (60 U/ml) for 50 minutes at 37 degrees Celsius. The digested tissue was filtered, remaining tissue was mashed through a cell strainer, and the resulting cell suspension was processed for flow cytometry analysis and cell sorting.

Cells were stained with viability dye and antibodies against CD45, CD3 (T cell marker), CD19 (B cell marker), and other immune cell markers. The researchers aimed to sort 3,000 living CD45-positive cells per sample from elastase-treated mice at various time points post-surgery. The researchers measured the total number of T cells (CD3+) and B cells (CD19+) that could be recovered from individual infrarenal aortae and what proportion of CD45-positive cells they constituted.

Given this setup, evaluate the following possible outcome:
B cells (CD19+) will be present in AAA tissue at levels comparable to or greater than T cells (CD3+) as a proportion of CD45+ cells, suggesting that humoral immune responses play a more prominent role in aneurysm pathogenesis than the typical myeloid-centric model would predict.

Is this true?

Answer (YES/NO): NO